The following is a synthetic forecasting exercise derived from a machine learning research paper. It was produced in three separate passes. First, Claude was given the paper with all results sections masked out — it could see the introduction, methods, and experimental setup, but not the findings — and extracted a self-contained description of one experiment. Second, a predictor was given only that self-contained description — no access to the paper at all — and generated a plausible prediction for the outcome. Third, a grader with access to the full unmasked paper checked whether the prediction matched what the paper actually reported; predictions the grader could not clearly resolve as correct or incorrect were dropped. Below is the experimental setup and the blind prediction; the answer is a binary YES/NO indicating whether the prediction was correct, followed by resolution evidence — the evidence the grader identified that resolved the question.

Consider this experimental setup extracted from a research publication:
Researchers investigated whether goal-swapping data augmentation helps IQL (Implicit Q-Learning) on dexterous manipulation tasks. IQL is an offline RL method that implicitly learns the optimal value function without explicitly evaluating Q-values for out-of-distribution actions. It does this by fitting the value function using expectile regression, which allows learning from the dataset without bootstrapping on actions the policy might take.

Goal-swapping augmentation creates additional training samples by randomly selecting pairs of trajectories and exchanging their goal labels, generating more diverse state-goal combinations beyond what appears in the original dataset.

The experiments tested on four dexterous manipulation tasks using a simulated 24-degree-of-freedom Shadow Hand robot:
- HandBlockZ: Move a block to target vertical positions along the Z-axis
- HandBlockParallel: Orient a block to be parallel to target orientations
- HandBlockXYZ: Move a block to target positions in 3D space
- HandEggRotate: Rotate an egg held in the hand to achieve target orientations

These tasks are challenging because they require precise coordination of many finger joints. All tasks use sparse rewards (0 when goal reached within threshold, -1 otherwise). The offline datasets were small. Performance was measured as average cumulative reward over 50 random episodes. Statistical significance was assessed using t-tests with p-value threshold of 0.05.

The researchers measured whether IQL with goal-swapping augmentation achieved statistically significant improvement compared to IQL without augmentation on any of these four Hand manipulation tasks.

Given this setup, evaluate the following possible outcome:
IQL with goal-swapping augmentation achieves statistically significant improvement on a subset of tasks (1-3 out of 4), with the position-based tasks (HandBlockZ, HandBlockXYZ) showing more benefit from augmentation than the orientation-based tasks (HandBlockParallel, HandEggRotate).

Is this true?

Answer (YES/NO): NO